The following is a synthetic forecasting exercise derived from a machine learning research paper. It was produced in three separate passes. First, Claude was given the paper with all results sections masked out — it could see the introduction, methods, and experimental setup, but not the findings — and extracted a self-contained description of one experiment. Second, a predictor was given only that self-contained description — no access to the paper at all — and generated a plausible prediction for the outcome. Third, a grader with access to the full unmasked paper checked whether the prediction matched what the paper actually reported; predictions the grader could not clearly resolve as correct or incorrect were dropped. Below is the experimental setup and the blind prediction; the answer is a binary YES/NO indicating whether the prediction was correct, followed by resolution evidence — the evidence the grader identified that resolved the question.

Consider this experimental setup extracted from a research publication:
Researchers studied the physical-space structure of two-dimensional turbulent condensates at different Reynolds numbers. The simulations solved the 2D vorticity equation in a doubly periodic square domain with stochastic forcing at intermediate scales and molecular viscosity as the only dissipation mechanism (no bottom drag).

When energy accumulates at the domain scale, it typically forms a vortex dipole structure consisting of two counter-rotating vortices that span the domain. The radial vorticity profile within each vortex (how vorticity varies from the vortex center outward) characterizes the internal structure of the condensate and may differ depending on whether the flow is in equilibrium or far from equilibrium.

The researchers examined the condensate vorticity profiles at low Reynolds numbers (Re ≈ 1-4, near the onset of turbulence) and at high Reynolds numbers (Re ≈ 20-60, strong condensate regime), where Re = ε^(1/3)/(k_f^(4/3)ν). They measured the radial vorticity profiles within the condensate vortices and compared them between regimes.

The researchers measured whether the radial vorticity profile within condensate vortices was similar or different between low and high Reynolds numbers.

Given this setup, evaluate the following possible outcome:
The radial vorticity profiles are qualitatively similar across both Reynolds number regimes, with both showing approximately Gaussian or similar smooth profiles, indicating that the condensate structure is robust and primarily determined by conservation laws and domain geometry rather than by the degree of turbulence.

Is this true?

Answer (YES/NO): NO